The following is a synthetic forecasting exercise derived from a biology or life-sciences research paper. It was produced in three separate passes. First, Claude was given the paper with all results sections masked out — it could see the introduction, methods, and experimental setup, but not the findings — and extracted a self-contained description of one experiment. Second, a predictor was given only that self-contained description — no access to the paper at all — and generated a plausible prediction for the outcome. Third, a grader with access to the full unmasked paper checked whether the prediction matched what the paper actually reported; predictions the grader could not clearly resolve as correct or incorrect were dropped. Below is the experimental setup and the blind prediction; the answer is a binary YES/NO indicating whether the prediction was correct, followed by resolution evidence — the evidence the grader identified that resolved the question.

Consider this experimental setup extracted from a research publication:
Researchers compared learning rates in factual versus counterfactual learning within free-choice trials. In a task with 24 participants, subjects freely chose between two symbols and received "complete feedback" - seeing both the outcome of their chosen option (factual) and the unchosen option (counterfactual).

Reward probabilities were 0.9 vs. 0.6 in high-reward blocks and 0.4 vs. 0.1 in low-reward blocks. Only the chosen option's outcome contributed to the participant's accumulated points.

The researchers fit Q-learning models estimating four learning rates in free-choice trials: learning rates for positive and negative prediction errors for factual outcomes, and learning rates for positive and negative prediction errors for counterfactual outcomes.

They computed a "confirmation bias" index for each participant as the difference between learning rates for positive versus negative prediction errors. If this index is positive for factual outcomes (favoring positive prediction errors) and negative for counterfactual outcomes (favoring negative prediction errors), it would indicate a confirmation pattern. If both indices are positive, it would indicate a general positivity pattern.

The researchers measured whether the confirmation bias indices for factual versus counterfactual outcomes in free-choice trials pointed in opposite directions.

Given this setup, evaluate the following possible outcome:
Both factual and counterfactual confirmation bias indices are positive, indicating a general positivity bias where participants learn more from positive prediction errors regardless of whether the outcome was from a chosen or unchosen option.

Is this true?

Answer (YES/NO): NO